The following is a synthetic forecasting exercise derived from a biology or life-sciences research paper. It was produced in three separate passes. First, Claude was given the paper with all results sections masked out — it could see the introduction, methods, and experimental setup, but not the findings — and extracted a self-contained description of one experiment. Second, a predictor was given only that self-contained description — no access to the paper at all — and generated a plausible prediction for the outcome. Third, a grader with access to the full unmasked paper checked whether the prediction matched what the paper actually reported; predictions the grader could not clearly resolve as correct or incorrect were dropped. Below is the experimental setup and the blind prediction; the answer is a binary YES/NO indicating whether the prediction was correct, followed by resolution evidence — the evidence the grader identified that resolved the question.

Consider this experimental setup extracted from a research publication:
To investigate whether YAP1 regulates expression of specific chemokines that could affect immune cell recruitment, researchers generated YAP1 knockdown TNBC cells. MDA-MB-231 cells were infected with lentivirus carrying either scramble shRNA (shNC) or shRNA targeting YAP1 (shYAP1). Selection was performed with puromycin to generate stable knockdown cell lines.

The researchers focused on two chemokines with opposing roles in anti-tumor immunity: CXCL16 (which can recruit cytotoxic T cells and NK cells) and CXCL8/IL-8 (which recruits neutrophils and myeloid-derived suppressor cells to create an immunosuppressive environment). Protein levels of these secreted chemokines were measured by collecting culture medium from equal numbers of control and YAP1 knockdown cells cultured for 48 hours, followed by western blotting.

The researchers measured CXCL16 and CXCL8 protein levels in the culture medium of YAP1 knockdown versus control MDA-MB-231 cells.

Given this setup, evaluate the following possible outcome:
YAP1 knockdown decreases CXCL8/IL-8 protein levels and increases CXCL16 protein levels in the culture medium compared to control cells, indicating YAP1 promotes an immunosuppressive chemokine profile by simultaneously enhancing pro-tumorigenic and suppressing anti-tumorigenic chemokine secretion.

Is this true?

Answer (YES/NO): YES